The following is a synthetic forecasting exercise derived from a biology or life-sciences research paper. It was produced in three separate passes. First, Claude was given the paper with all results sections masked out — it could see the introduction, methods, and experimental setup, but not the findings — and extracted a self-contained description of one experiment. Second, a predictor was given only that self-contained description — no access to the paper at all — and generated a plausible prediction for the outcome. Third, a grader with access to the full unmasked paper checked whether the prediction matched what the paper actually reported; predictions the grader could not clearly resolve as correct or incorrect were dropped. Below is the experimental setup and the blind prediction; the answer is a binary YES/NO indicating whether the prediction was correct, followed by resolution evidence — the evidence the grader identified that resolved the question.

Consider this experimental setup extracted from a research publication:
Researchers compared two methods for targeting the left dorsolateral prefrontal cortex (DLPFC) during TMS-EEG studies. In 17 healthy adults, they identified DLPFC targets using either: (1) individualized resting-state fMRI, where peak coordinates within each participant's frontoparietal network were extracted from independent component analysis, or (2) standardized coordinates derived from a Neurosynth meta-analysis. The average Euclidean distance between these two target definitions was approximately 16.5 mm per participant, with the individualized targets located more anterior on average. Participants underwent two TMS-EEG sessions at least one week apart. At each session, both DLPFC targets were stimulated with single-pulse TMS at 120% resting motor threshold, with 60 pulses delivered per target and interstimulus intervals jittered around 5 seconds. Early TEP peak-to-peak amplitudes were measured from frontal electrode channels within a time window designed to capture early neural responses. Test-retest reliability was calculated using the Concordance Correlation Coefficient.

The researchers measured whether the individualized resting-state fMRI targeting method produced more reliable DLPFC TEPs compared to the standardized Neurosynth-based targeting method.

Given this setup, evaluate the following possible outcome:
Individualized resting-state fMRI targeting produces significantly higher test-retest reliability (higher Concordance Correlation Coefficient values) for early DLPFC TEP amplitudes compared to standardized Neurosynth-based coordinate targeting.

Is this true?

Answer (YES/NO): NO